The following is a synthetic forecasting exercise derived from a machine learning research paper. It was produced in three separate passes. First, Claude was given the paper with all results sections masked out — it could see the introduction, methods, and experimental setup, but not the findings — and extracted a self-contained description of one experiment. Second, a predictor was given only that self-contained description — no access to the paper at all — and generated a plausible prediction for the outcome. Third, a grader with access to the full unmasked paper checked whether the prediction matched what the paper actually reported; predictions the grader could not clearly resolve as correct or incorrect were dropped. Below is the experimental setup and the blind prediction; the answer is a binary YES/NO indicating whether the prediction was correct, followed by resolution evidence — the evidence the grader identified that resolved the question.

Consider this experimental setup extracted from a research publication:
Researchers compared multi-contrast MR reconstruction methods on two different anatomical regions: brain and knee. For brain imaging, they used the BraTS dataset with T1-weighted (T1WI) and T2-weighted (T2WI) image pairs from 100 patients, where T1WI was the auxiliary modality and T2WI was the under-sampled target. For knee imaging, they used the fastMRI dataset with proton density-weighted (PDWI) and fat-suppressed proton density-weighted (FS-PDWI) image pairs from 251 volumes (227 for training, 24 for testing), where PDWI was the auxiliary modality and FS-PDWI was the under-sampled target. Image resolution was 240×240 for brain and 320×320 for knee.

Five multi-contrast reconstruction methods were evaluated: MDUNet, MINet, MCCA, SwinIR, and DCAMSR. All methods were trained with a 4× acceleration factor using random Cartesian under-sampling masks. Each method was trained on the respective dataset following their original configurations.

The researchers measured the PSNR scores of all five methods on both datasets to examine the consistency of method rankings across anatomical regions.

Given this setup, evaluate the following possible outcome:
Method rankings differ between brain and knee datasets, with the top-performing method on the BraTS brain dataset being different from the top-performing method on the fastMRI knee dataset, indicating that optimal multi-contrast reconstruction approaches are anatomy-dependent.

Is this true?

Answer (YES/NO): NO